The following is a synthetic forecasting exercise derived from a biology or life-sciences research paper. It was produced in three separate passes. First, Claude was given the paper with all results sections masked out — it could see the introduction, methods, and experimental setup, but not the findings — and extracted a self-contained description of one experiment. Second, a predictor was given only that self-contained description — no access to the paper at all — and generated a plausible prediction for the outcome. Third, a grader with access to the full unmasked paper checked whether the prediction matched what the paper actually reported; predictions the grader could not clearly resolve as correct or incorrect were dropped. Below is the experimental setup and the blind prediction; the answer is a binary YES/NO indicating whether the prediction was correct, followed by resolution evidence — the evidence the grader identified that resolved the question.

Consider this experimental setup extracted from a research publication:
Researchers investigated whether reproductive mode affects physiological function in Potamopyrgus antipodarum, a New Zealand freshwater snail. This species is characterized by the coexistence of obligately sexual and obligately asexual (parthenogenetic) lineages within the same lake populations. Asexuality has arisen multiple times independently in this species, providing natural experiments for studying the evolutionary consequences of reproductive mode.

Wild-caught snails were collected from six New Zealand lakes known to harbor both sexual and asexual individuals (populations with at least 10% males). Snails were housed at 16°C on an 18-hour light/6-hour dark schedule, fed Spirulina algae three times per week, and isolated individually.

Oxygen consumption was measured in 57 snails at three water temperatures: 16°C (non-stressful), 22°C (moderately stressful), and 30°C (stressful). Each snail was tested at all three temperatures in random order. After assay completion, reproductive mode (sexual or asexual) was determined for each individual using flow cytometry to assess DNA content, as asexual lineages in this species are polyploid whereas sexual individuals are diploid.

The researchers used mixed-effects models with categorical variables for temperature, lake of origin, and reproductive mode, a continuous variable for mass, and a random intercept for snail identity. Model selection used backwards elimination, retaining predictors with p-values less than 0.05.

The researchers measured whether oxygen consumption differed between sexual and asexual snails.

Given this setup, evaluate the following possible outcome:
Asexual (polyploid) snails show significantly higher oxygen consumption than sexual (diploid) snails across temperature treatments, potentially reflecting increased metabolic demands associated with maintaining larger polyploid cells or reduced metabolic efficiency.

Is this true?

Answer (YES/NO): NO